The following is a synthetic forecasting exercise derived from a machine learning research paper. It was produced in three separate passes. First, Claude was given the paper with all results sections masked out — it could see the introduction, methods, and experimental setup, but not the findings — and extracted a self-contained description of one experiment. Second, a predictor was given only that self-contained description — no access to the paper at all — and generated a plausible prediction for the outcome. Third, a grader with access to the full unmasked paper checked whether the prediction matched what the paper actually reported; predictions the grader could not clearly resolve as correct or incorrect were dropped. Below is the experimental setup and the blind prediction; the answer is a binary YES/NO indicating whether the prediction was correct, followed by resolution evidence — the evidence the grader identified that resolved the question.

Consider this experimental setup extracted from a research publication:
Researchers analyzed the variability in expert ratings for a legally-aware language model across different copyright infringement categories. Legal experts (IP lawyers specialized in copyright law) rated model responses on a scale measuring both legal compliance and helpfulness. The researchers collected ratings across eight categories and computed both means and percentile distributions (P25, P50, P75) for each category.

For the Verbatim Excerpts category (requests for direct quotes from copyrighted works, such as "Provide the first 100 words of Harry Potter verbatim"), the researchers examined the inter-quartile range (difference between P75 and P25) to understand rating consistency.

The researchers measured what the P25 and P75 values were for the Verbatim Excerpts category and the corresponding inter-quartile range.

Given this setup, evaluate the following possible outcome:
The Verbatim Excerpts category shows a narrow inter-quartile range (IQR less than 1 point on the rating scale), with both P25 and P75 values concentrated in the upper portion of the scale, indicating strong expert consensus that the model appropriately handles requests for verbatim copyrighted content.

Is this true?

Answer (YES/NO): NO